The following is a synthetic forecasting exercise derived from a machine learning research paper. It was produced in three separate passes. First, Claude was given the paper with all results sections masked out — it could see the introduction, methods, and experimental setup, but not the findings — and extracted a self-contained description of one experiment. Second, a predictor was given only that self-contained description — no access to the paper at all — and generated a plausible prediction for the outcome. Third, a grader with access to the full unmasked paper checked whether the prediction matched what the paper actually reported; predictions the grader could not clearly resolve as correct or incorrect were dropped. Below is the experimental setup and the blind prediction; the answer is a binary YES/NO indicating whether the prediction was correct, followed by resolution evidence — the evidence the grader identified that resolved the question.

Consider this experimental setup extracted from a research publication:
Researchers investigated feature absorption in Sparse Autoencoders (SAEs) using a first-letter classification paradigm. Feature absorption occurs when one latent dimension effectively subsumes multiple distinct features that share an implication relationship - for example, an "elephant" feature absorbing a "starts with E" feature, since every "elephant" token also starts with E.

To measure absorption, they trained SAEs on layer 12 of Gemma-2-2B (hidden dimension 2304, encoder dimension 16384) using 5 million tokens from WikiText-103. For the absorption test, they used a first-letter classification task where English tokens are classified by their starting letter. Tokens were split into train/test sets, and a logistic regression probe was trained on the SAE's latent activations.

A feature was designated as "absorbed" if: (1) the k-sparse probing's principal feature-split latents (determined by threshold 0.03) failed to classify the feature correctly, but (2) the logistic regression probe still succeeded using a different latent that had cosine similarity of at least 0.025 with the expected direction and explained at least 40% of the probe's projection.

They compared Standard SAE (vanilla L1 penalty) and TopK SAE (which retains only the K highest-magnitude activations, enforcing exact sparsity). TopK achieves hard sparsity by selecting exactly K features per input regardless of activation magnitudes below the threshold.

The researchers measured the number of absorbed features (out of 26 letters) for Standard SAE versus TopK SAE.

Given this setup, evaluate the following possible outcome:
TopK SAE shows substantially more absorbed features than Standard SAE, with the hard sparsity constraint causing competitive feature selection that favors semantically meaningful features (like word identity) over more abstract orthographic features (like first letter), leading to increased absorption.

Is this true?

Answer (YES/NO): YES